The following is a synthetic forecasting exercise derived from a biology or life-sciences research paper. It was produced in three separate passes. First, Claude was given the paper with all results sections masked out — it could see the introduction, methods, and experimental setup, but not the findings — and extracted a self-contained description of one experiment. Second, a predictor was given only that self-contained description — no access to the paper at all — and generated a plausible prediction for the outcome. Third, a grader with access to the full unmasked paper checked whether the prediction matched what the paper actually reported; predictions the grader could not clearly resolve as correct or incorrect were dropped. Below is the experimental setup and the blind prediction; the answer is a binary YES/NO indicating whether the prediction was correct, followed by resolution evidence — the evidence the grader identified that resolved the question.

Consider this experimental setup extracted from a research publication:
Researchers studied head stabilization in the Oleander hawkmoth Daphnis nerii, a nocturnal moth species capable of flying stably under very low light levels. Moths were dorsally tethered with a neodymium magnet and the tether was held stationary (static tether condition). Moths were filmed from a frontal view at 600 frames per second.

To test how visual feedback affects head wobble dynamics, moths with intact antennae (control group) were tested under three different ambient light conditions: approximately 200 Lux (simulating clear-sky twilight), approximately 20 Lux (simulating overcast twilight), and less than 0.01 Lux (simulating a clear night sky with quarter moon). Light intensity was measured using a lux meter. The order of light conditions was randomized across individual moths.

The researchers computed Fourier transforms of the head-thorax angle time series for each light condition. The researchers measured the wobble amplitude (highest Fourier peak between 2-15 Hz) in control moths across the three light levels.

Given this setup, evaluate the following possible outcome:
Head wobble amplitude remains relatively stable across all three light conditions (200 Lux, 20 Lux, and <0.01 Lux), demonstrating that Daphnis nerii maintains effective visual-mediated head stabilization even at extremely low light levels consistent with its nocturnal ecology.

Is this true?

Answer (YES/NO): YES